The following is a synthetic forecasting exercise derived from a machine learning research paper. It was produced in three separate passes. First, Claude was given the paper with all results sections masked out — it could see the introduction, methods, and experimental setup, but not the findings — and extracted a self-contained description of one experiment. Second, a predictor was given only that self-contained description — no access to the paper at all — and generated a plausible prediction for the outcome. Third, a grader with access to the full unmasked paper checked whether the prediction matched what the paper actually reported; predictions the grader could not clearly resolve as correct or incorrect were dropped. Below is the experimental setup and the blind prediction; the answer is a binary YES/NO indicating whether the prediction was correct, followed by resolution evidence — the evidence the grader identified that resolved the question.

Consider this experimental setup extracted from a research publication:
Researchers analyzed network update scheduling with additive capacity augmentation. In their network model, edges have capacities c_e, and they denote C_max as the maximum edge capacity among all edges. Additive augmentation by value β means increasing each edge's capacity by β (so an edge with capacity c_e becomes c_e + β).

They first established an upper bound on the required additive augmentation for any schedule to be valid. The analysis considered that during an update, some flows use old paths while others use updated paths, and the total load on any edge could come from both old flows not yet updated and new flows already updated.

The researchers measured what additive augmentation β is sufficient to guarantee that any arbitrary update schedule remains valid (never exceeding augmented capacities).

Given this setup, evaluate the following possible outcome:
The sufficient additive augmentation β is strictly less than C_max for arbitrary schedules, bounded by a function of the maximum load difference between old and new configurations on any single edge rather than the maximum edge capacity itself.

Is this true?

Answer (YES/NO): NO